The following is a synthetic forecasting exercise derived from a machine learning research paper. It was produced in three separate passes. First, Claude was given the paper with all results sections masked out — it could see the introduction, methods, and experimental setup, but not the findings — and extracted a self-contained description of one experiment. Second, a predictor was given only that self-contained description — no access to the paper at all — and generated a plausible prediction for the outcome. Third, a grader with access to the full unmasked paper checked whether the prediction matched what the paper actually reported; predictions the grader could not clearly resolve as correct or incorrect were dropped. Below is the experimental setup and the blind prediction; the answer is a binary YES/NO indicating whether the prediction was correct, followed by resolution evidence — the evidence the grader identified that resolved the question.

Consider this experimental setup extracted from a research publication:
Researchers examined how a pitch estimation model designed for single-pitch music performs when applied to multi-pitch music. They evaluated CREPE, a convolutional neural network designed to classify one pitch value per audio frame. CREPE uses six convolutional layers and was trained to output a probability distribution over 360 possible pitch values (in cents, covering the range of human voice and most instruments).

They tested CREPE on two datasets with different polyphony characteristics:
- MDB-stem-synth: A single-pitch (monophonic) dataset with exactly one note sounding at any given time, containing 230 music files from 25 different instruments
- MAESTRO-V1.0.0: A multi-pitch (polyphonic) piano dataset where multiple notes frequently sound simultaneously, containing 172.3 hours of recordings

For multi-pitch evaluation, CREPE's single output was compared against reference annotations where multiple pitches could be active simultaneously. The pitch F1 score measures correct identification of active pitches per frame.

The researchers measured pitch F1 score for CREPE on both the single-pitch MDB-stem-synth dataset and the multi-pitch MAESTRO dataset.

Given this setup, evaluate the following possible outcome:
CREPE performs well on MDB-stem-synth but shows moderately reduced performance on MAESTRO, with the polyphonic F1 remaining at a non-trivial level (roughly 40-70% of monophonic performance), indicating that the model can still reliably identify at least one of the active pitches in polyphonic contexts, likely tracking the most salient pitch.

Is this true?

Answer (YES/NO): NO